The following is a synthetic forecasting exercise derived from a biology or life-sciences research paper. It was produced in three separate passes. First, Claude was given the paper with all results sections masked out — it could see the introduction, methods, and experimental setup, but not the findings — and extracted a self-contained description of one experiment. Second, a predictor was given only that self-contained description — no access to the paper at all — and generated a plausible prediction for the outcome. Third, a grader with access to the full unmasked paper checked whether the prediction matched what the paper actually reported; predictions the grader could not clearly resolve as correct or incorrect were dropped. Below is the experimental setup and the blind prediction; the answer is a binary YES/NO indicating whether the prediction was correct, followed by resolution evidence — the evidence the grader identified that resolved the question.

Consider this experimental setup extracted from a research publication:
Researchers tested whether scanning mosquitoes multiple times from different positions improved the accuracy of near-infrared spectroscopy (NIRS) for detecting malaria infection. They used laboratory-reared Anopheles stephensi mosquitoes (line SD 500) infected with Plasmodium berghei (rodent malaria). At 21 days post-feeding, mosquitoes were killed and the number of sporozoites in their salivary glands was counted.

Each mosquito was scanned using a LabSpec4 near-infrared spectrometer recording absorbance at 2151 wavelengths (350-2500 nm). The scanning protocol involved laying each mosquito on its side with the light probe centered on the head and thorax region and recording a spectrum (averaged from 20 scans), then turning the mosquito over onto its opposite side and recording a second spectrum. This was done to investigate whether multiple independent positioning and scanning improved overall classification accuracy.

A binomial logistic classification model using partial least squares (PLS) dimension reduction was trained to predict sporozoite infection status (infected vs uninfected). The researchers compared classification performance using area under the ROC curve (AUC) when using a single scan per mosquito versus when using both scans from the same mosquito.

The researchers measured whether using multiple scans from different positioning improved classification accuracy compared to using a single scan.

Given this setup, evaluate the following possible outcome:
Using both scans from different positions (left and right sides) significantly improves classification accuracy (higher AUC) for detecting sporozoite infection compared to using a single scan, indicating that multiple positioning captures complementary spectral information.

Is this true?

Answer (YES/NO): YES